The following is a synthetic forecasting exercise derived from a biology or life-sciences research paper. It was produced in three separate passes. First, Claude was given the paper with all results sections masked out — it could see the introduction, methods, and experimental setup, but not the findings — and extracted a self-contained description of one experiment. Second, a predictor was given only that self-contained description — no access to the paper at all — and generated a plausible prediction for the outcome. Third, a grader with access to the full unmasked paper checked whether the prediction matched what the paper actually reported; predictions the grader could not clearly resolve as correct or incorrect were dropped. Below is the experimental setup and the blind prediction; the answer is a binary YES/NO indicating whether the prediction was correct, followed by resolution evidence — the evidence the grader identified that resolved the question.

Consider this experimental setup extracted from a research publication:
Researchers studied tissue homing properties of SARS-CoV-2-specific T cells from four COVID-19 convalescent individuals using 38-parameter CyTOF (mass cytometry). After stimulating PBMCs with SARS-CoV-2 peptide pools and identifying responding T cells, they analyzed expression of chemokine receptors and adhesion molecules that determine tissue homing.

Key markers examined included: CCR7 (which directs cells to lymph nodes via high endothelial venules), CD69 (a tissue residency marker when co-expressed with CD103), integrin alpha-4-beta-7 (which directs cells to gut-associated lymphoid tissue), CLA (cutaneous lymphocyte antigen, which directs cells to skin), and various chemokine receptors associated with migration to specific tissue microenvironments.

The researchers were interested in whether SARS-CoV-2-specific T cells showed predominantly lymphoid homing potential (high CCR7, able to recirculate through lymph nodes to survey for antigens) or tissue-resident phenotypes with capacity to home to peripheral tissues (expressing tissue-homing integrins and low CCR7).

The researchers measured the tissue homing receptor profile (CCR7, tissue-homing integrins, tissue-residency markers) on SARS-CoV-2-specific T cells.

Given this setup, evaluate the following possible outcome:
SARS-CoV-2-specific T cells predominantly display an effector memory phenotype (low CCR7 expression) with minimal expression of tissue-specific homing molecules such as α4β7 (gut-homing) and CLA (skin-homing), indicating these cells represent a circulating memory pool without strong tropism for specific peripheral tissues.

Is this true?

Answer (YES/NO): NO